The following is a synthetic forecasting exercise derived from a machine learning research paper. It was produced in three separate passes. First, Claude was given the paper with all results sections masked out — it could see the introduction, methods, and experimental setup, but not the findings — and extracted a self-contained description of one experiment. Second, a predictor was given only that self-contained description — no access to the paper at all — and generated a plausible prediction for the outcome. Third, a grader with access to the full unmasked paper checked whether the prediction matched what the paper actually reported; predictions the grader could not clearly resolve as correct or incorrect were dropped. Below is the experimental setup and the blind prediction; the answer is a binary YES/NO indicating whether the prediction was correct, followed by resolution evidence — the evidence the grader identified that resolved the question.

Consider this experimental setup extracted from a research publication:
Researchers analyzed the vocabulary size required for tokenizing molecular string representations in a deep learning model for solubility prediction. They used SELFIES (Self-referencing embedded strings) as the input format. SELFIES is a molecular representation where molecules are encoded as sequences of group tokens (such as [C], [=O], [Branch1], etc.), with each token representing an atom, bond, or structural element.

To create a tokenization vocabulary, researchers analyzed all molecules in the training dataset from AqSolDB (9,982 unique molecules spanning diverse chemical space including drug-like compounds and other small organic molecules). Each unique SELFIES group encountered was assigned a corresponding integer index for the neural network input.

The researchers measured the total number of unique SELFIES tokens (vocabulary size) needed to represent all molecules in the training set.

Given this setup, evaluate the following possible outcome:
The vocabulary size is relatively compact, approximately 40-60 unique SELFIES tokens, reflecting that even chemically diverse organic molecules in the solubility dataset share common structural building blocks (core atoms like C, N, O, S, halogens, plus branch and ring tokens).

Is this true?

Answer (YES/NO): NO